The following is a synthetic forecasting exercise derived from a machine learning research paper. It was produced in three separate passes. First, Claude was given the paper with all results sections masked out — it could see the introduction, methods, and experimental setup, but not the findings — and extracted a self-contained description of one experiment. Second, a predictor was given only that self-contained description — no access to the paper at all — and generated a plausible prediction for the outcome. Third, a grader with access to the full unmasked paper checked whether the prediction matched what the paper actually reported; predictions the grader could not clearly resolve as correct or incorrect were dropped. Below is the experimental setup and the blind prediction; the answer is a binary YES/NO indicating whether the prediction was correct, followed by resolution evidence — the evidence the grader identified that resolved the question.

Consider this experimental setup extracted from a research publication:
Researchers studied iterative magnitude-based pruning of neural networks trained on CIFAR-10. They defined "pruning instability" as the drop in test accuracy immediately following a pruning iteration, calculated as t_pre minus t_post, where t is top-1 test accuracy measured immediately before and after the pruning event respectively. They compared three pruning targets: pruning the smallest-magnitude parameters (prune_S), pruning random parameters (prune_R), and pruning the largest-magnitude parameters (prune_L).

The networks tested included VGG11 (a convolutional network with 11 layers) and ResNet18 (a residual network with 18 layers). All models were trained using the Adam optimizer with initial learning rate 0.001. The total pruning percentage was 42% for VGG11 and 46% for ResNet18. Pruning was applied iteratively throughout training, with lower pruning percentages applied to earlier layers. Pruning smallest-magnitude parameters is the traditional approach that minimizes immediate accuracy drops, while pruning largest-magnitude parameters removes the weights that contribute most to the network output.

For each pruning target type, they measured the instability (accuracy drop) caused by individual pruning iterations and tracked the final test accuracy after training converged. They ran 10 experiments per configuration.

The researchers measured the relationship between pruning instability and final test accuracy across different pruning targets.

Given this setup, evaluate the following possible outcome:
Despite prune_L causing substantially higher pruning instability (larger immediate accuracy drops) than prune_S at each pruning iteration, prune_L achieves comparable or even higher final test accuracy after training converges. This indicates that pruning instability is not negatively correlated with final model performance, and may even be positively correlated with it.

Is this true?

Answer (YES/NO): YES